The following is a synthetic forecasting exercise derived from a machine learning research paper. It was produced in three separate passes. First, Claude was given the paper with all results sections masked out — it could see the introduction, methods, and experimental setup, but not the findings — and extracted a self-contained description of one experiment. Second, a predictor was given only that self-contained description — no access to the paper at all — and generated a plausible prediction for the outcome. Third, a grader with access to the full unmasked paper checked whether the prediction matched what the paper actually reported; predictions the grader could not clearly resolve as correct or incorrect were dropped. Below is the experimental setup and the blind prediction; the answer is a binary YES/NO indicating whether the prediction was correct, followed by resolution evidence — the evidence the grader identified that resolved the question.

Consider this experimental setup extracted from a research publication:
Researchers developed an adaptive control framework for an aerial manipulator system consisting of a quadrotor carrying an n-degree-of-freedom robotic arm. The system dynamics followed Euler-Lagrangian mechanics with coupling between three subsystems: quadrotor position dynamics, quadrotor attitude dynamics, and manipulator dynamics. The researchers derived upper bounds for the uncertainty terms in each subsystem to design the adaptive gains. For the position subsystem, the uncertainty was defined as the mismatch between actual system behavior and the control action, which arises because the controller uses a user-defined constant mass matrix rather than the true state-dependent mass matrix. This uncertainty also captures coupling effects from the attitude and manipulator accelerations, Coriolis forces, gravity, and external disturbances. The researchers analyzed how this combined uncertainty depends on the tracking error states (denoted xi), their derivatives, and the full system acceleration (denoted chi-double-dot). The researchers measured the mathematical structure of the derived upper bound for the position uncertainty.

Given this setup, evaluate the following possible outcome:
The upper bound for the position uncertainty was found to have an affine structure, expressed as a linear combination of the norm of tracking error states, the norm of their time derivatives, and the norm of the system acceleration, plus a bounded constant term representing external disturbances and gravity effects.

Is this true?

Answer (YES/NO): NO